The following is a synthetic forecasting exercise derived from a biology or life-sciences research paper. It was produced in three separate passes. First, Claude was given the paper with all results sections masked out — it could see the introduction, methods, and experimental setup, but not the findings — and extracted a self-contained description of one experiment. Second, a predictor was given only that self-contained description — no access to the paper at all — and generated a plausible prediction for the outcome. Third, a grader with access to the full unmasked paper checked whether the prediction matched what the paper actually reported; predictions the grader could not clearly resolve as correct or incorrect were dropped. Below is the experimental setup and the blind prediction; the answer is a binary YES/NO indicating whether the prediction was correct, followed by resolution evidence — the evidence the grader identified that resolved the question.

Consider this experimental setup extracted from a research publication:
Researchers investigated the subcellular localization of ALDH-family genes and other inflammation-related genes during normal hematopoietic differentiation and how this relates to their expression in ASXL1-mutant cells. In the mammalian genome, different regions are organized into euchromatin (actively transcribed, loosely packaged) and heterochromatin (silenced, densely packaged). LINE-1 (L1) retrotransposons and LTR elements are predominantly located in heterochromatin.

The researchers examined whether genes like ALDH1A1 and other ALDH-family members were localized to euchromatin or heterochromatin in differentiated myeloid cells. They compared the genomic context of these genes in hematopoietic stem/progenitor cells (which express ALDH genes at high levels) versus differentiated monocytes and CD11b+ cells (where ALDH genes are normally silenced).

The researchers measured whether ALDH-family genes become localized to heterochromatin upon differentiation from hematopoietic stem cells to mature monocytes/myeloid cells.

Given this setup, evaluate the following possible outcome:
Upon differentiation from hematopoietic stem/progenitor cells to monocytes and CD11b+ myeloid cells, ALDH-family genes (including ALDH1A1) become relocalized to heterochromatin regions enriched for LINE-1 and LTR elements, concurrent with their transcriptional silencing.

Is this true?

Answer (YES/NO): YES